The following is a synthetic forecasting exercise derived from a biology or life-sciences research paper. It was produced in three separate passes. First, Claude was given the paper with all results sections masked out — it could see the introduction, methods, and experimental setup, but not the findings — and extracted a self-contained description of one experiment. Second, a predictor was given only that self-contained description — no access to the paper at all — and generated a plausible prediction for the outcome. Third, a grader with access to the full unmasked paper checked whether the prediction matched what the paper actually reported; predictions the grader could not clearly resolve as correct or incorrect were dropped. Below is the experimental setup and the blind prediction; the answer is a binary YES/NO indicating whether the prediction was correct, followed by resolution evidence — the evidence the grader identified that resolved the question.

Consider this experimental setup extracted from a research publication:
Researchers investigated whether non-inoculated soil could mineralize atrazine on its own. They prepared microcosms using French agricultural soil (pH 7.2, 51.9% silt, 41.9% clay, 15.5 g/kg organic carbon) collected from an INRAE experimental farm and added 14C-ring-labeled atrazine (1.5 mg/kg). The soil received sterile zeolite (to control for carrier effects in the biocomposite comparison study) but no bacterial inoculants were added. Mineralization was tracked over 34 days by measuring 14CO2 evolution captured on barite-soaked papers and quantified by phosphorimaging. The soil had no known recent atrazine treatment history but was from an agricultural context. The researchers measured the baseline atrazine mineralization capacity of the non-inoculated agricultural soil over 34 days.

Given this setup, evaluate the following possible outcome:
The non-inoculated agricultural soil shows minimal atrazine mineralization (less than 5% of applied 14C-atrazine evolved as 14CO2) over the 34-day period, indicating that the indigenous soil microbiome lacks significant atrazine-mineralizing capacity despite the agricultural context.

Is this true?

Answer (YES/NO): YES